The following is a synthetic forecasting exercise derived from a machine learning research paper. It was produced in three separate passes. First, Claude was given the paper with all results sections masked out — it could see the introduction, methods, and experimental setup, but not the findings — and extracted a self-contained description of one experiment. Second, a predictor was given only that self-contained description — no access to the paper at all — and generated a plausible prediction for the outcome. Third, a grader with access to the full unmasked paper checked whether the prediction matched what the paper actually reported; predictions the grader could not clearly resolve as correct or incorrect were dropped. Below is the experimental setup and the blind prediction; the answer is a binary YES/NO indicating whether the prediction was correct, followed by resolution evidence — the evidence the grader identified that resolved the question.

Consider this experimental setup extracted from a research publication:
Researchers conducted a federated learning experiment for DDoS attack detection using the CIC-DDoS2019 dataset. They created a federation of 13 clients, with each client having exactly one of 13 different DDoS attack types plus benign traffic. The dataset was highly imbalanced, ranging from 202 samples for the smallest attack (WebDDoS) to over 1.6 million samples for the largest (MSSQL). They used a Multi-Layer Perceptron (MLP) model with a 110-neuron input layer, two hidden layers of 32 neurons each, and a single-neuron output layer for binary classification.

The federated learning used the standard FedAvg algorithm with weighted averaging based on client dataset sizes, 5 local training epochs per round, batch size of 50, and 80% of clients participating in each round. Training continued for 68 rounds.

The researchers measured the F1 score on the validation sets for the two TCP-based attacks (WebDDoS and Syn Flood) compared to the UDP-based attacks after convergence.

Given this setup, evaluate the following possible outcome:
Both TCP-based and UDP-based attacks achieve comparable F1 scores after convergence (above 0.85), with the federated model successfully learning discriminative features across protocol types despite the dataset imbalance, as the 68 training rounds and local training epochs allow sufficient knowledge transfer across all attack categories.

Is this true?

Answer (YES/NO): NO